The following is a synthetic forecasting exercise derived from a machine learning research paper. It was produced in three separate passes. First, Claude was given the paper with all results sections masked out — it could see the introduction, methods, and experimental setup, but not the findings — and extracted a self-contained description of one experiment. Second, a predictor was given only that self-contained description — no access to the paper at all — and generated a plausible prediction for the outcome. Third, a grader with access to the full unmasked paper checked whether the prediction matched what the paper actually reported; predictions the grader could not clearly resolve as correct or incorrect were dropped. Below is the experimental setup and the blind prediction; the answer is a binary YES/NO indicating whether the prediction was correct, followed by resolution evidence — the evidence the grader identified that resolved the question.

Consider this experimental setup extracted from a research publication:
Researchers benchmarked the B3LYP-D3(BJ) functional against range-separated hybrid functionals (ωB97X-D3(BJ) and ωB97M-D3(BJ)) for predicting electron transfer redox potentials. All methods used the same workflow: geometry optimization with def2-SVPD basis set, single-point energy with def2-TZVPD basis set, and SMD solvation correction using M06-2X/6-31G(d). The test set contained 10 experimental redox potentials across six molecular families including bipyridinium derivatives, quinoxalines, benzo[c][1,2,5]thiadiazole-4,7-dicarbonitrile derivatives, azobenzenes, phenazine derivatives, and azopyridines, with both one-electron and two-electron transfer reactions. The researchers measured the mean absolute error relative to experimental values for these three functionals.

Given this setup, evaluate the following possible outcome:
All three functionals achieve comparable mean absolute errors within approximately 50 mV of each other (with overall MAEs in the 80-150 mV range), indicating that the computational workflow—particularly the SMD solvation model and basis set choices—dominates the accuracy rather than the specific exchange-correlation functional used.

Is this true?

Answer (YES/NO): NO